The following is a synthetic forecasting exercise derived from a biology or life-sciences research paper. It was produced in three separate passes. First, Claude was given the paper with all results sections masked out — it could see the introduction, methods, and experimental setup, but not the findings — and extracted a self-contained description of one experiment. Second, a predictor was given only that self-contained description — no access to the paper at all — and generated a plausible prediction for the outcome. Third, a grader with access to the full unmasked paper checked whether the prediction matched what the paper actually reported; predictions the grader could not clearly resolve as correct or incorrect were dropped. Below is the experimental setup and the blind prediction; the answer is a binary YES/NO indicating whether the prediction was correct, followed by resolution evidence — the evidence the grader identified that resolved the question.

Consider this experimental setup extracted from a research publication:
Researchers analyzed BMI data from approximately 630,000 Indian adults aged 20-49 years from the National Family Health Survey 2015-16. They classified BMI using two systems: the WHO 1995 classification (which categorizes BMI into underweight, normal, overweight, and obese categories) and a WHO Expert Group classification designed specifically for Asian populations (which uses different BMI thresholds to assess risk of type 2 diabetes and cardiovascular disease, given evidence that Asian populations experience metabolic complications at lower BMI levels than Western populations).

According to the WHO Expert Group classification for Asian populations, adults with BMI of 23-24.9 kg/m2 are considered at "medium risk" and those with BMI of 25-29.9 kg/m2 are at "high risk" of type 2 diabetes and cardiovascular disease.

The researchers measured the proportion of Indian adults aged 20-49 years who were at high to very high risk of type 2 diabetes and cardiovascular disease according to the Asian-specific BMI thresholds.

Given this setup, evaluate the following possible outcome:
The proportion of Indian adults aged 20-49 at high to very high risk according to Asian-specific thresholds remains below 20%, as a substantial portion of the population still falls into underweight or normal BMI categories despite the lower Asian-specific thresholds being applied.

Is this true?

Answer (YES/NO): NO